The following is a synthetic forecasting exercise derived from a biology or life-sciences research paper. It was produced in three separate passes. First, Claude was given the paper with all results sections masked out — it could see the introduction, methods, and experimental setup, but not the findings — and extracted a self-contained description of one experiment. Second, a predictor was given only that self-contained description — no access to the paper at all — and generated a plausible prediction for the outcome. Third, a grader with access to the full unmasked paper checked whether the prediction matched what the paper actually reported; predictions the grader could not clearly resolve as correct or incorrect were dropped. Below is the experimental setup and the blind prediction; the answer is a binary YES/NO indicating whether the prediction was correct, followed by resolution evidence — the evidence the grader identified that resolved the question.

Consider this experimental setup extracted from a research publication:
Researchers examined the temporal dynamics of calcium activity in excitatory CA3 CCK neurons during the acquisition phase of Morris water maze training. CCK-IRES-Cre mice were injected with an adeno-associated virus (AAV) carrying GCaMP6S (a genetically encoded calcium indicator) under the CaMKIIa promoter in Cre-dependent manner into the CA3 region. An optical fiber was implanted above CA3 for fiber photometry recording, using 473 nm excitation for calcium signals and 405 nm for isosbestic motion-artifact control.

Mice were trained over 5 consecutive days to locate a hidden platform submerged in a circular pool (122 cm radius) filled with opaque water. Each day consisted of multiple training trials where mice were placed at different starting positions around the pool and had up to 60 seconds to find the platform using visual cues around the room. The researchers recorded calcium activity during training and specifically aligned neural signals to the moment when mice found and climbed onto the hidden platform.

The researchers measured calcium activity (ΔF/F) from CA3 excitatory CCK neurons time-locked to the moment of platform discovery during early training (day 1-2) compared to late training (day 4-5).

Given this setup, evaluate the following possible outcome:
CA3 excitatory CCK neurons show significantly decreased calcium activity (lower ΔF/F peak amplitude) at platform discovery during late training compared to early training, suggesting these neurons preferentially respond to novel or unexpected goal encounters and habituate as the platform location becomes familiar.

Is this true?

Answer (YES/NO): YES